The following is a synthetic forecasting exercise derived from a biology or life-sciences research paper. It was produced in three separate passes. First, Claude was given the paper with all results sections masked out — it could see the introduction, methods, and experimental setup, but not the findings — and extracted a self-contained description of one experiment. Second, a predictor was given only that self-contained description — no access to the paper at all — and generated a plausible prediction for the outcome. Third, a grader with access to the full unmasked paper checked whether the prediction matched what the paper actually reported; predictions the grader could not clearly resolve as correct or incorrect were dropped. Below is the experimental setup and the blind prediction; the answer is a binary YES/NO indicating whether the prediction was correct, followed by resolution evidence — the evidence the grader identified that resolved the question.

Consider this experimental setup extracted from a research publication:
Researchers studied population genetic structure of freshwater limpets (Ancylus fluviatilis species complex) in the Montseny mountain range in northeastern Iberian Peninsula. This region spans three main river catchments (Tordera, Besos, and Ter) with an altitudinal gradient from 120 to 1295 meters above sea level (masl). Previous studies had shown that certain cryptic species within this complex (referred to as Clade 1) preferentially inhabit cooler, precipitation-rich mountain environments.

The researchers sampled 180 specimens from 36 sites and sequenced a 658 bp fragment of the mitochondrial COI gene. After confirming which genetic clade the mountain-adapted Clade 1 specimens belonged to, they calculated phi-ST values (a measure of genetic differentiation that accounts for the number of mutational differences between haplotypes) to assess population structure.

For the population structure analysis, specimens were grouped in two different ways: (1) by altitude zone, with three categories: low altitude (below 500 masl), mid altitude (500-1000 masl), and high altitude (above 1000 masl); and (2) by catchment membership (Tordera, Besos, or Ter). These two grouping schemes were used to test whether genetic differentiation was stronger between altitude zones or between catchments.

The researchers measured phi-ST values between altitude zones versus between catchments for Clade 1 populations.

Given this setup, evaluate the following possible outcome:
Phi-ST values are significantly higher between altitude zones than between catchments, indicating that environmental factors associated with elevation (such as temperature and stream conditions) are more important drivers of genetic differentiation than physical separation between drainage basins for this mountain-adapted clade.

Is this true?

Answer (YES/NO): NO